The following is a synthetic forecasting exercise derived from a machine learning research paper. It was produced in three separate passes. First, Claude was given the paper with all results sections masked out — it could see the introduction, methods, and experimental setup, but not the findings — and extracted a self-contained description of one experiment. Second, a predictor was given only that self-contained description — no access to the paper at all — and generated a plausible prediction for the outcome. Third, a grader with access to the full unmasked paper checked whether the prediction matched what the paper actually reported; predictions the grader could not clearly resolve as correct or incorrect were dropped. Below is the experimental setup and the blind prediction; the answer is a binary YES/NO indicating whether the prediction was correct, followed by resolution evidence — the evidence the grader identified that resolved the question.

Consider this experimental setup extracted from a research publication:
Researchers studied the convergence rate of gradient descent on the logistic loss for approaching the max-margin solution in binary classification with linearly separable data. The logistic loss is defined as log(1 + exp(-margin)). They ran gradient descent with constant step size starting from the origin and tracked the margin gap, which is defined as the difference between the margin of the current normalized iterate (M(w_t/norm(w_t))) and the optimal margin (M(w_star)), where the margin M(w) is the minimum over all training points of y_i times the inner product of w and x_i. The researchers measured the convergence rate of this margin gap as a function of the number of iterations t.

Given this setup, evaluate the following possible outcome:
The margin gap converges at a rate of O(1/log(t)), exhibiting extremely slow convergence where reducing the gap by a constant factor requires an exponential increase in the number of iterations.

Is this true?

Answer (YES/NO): YES